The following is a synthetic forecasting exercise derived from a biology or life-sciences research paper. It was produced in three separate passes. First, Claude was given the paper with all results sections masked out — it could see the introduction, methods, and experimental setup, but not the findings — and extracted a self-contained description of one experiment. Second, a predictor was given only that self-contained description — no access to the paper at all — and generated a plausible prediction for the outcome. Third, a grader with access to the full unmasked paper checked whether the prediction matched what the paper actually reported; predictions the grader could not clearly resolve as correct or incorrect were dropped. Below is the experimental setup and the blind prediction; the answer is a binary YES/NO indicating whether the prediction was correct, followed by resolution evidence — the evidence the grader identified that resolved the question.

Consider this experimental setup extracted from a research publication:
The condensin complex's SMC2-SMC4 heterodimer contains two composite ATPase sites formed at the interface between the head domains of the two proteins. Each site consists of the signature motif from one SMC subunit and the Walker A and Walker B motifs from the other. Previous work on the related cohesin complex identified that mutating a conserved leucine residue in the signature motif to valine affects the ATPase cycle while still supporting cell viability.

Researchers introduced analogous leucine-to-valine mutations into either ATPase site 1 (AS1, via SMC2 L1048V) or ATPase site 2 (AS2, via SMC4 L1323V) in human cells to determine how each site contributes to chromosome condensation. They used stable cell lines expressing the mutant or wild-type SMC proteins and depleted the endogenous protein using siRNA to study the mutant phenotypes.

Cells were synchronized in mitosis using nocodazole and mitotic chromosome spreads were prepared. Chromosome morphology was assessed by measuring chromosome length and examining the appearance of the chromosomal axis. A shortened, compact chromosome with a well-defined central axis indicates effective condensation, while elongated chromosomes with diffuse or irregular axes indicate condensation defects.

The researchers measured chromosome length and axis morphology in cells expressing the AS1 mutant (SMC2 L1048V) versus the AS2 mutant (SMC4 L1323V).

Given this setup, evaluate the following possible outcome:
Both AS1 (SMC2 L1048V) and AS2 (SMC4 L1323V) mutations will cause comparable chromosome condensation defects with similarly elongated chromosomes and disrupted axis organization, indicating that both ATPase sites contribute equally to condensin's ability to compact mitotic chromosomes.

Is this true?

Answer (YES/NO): NO